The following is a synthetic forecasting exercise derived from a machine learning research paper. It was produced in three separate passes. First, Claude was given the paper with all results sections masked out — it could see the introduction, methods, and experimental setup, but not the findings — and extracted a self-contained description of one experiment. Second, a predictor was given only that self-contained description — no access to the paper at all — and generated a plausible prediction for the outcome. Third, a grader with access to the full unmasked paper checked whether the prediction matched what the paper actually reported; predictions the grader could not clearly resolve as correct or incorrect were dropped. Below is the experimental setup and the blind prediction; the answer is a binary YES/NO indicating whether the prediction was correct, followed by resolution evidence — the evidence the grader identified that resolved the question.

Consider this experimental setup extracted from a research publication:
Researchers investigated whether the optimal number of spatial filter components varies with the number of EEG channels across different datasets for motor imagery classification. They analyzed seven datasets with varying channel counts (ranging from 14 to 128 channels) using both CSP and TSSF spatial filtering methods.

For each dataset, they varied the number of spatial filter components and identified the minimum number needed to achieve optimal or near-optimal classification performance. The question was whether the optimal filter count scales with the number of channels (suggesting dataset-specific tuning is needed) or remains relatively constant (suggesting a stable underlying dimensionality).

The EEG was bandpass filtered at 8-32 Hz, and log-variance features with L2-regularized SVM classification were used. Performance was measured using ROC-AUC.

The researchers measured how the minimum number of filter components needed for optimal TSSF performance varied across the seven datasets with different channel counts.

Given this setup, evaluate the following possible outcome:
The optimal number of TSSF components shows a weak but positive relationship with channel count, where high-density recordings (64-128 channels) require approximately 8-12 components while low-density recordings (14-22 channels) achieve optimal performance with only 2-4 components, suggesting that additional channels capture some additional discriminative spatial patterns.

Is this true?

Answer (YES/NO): NO